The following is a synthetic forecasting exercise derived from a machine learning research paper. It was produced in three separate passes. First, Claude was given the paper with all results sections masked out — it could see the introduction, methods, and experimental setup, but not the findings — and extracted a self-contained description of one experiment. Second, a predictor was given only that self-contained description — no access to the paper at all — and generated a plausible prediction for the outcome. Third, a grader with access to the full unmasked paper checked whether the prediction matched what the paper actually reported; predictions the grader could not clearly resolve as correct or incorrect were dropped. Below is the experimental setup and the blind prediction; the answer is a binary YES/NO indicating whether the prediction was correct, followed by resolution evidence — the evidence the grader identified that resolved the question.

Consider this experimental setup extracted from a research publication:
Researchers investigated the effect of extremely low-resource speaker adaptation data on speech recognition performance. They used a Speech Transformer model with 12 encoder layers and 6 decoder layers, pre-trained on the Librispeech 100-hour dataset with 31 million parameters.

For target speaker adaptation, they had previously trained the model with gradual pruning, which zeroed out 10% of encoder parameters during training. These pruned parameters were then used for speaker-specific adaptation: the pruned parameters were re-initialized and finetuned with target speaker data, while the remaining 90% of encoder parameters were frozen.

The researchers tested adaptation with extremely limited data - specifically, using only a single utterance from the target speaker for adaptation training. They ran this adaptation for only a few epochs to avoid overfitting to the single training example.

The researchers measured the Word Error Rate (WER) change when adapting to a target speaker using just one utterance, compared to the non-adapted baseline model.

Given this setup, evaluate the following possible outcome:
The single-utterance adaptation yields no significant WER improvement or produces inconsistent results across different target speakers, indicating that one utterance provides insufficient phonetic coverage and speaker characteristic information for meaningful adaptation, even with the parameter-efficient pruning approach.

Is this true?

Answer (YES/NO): NO